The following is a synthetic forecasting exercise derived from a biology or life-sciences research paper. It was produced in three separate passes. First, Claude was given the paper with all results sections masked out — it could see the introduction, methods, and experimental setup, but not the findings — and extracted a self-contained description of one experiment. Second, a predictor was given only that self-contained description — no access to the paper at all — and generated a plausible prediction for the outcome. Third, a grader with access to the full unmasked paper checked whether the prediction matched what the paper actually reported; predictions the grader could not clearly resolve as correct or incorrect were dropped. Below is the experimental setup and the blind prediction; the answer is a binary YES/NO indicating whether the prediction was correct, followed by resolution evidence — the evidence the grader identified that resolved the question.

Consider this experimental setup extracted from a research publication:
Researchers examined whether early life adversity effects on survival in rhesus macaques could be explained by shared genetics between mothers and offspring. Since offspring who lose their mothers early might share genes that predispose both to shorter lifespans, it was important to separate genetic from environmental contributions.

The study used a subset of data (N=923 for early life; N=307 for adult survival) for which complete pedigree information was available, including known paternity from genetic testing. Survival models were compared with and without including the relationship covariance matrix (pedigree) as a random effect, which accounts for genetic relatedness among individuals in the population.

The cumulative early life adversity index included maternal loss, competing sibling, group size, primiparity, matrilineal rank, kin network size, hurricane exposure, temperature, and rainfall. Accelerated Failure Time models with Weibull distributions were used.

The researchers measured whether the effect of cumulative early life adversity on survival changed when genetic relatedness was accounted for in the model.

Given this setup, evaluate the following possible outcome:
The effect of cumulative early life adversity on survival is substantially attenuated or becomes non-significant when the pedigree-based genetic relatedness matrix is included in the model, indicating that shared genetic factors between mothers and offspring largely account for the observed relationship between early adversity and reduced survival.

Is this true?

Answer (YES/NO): NO